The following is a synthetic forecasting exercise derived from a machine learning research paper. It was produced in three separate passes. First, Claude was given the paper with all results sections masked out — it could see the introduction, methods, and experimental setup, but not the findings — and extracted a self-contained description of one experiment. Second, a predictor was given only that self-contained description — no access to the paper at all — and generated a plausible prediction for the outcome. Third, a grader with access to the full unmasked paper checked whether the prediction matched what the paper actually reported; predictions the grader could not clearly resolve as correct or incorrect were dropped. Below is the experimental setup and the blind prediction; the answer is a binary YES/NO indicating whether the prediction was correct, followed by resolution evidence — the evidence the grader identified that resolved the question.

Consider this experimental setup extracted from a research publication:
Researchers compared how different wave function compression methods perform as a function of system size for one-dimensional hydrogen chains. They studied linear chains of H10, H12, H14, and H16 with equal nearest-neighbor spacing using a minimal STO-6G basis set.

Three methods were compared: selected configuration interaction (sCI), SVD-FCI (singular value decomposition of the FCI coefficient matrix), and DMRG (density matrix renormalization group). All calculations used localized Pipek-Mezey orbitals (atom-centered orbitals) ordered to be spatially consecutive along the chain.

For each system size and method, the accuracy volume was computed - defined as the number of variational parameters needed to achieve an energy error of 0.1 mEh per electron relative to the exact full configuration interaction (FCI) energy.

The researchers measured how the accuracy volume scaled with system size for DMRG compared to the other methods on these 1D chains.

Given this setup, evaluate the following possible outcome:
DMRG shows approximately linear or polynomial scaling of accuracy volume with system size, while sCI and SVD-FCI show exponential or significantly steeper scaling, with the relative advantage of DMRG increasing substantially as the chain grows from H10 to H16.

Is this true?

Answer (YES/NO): YES